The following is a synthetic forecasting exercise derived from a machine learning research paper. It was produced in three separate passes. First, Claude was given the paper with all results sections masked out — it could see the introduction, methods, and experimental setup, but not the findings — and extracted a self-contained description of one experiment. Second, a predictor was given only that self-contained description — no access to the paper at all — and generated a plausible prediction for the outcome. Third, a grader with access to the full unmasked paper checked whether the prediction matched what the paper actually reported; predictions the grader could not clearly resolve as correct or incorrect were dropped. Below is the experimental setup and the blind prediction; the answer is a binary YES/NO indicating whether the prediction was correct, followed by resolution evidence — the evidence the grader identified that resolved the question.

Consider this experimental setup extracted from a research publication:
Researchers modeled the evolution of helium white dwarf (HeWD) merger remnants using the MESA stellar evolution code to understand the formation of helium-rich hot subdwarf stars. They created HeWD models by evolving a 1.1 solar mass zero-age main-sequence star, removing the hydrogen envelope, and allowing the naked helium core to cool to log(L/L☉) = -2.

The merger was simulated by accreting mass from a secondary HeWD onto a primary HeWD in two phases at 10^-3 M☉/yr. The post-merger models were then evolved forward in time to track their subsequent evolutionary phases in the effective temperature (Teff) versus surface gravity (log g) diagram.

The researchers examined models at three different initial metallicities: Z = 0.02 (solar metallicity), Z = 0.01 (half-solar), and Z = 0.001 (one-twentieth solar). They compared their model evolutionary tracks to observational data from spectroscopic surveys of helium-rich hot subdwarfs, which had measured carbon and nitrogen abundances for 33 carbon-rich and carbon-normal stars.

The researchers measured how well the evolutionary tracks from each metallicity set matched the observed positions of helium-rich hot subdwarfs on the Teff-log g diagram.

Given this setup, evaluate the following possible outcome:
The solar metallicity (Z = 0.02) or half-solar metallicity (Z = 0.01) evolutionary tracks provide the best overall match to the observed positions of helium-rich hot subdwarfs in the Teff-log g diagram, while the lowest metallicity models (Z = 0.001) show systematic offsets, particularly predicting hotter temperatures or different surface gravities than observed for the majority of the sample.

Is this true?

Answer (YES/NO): NO